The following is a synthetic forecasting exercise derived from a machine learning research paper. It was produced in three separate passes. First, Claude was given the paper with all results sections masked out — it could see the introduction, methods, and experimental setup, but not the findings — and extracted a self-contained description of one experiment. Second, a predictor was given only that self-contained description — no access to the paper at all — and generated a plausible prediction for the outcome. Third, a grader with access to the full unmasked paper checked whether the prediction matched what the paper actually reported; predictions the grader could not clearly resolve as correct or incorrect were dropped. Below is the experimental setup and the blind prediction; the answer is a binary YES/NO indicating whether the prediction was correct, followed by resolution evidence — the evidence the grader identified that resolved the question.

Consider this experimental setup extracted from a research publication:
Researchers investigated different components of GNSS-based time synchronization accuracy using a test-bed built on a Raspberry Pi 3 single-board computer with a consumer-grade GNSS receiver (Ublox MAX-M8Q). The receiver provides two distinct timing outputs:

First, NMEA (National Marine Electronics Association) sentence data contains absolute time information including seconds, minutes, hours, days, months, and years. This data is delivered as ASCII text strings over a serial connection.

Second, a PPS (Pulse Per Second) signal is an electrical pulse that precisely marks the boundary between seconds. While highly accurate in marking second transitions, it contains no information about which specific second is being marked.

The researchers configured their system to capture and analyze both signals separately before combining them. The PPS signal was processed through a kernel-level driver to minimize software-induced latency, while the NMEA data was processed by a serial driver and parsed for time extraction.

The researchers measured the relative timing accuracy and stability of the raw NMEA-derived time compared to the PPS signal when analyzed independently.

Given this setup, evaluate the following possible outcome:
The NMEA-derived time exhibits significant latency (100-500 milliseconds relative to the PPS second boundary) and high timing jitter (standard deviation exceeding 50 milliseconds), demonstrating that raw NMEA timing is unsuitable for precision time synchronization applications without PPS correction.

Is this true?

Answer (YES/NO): NO